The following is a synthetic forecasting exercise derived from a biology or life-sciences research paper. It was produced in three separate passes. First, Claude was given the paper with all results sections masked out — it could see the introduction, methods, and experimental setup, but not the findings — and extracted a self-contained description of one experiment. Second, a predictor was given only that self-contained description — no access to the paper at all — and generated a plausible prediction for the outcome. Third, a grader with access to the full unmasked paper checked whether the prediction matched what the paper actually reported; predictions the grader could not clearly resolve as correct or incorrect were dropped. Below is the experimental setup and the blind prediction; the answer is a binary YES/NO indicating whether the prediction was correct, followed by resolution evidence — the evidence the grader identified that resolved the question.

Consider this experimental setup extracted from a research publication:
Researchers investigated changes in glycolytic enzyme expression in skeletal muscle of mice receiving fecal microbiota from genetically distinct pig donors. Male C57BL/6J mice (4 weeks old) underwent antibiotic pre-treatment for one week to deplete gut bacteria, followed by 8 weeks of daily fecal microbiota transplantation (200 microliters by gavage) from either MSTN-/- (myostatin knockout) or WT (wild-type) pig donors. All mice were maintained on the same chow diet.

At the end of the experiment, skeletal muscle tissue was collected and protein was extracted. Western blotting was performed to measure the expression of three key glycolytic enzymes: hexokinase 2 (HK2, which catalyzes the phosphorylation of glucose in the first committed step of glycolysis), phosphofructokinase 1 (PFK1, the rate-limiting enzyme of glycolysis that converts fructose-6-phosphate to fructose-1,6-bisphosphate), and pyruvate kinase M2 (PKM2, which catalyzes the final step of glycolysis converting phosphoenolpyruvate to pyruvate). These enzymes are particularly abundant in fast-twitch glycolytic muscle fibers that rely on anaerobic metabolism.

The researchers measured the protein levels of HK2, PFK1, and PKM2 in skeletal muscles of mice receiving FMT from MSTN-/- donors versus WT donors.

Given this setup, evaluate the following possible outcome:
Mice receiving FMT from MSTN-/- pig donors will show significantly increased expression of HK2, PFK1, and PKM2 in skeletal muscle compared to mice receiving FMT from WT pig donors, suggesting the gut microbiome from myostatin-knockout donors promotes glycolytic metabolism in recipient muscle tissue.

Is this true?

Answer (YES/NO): YES